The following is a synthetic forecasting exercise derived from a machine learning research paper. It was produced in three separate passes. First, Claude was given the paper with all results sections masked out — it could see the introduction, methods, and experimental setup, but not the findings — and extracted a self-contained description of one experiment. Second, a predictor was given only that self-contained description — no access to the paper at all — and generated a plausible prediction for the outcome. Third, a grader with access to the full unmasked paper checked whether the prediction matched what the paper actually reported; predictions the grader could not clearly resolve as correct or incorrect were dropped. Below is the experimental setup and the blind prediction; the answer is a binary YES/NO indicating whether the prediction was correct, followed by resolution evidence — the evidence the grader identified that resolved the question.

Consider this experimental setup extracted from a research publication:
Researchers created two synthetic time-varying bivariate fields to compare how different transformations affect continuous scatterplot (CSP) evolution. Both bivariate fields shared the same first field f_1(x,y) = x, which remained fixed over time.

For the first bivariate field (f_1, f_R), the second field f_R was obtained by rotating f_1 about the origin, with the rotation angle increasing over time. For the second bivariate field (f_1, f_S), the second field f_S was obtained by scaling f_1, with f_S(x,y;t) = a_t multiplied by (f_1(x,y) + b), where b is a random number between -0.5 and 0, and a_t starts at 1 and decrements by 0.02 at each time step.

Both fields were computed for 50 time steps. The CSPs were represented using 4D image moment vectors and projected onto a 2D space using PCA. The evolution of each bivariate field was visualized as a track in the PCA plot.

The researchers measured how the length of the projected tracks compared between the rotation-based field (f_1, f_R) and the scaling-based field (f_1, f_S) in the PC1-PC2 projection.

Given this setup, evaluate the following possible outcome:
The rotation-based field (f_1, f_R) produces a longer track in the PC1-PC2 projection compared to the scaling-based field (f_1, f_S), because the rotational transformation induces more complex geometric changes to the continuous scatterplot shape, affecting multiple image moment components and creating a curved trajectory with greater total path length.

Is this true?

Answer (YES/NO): YES